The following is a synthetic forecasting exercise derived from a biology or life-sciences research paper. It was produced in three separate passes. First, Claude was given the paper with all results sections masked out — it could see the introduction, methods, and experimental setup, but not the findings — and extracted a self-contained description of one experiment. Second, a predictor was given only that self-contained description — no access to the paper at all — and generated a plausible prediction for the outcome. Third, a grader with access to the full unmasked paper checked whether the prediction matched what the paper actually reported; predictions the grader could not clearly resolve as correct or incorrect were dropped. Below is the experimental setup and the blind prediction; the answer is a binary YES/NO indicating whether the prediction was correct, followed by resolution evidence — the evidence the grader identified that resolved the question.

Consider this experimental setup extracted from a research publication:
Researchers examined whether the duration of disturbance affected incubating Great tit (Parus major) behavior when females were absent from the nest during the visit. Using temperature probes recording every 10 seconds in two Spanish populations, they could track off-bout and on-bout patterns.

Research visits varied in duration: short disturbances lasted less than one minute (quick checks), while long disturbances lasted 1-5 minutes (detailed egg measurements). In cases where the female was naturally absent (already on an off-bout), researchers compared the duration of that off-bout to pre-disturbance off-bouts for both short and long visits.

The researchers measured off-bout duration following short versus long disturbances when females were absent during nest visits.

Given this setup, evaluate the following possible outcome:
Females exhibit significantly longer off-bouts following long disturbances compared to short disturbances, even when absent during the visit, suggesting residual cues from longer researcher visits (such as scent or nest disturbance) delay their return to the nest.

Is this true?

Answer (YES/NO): NO